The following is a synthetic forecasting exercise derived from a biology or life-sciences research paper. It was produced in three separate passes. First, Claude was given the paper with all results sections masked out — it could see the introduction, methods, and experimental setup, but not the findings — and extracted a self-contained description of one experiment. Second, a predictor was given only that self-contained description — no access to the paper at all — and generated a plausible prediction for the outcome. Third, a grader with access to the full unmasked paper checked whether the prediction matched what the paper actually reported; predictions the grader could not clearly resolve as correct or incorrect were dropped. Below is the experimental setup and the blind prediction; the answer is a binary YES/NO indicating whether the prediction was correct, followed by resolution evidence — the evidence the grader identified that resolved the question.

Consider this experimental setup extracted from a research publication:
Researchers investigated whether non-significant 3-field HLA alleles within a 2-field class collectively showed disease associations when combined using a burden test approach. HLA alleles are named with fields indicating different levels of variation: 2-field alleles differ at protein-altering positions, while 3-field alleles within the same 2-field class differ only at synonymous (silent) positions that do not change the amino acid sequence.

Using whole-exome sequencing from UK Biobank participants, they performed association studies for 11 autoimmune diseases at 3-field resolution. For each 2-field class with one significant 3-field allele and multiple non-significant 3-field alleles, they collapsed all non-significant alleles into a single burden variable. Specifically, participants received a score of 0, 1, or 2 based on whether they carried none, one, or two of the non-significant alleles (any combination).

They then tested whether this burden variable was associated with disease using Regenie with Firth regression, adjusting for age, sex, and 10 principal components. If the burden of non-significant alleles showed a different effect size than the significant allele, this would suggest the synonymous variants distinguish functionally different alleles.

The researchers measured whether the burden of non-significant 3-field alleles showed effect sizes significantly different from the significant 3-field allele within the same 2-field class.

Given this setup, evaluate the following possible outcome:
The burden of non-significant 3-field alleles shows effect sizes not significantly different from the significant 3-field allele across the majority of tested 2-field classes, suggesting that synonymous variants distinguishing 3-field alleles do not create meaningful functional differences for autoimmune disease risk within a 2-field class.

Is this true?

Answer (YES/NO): NO